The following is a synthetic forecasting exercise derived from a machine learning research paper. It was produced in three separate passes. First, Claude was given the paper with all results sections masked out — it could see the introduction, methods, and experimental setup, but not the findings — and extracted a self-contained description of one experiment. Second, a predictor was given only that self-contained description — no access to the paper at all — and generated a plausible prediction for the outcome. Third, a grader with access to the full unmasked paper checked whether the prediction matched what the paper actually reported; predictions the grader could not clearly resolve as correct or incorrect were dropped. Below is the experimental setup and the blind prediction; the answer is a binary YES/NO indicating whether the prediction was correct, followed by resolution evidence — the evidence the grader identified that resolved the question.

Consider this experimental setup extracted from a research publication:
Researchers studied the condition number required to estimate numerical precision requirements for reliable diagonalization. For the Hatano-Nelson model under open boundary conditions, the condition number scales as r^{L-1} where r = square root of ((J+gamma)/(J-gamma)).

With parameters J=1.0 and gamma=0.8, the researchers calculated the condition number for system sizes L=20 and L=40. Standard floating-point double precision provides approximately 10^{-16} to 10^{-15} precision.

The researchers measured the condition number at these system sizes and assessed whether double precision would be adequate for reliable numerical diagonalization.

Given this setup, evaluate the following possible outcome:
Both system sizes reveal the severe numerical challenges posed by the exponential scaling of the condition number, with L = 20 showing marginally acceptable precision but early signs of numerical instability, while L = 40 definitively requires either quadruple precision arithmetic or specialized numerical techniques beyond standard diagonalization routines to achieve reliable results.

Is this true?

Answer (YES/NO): NO